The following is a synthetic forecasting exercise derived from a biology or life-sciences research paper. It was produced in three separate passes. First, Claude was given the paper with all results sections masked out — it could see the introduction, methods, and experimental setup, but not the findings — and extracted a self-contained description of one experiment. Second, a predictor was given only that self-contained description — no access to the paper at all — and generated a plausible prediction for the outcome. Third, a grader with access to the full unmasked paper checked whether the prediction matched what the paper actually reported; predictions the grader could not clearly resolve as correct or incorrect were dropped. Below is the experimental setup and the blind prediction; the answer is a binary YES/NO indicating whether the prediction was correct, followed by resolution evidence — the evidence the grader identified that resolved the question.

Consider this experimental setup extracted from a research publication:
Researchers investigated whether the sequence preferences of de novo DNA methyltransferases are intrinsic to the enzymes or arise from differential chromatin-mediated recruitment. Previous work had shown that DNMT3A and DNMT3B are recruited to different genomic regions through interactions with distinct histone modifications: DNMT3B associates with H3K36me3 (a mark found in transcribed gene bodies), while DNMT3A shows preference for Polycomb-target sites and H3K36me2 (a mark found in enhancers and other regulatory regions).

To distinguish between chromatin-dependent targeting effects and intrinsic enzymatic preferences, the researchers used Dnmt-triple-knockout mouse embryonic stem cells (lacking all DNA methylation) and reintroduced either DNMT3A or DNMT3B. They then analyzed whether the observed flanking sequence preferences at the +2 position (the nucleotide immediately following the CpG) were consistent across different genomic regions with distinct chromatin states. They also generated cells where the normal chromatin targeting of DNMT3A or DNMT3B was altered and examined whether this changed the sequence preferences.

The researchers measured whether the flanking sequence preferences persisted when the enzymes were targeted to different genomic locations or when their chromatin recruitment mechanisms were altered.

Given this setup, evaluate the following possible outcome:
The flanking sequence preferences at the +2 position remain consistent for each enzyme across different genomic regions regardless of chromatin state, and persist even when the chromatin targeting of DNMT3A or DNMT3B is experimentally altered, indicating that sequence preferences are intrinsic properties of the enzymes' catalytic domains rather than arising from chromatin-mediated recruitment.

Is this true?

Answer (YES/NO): YES